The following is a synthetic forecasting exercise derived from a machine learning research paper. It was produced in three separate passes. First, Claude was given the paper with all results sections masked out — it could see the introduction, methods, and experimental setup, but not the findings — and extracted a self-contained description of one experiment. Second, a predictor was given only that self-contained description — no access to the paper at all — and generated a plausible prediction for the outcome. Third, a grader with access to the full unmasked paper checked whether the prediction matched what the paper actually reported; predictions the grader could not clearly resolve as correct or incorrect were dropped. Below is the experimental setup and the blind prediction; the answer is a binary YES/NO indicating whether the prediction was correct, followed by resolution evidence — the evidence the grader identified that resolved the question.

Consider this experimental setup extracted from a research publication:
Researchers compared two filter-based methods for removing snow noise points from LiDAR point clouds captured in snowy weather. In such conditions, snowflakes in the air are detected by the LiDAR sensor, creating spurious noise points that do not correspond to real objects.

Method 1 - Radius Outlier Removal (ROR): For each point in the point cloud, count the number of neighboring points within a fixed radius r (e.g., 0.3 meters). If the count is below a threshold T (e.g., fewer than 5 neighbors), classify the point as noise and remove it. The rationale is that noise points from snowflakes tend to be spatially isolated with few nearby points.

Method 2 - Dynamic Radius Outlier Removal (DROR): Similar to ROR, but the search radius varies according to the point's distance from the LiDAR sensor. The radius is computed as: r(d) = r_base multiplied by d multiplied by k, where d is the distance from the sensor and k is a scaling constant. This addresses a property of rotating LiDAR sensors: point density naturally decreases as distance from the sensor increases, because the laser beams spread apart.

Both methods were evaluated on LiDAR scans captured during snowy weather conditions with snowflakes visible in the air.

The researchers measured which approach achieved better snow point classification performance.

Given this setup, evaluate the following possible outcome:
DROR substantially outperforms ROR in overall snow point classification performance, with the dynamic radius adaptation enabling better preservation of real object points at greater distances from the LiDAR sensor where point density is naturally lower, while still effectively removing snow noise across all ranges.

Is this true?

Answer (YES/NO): YES